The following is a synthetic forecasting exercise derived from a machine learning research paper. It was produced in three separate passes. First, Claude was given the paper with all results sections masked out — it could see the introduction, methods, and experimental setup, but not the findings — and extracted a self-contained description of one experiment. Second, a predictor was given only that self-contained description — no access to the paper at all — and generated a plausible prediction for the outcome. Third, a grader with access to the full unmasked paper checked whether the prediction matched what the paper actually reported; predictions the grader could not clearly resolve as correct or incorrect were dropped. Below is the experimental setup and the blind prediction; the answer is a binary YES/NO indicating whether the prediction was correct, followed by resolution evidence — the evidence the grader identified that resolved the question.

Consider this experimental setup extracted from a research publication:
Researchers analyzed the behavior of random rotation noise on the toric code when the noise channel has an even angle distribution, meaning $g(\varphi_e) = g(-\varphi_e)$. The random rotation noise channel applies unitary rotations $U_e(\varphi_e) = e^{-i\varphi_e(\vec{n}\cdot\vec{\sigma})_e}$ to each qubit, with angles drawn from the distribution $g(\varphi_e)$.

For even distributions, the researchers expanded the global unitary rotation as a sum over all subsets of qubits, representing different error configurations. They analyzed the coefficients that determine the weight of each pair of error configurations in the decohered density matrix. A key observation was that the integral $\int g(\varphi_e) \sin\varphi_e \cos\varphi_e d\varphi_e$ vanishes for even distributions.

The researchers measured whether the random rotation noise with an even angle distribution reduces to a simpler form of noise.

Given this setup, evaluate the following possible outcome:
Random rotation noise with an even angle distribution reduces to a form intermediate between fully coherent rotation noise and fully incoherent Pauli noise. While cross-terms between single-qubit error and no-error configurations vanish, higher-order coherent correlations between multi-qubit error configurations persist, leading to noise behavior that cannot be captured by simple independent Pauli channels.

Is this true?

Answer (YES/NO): NO